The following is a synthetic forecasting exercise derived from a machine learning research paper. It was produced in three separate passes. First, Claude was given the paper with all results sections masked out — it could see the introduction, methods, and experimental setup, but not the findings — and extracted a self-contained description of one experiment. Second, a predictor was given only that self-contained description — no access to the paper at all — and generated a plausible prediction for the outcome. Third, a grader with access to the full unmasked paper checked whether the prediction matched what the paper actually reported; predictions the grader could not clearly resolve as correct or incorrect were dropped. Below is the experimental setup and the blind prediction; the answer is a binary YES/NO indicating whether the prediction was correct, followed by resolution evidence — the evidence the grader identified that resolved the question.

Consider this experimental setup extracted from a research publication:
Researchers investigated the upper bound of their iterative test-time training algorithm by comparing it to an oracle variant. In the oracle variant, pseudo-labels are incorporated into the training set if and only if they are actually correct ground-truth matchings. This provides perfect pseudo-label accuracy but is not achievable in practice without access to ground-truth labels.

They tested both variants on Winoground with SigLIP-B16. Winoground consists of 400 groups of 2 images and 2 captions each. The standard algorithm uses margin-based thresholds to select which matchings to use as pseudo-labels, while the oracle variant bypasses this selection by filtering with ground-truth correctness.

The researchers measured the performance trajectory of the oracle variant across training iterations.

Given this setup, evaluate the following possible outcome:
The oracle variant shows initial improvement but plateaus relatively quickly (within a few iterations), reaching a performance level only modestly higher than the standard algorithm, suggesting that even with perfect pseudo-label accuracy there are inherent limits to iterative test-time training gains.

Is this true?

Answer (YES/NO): NO